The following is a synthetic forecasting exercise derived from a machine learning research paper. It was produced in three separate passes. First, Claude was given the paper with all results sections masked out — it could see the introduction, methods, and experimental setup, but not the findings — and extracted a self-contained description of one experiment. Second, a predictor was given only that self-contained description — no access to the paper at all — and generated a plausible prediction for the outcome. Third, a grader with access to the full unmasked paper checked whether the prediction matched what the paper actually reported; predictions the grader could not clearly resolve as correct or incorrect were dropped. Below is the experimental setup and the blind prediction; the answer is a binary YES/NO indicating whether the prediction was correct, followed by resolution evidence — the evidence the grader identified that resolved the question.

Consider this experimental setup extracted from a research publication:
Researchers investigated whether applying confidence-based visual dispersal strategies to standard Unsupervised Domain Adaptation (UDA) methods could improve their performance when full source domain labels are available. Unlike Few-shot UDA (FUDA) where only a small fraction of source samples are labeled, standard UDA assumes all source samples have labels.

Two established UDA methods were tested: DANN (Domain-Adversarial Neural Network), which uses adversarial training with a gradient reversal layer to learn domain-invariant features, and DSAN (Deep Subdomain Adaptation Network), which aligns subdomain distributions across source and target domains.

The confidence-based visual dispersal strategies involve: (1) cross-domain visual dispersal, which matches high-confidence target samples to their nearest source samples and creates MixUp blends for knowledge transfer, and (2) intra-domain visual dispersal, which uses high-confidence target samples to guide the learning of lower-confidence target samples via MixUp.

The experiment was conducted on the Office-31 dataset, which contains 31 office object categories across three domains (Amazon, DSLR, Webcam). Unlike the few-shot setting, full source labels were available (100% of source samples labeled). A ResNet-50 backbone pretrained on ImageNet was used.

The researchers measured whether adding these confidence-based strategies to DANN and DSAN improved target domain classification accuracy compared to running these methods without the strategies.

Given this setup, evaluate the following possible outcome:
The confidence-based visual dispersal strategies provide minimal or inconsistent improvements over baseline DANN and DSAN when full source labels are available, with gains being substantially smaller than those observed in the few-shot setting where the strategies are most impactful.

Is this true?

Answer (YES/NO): YES